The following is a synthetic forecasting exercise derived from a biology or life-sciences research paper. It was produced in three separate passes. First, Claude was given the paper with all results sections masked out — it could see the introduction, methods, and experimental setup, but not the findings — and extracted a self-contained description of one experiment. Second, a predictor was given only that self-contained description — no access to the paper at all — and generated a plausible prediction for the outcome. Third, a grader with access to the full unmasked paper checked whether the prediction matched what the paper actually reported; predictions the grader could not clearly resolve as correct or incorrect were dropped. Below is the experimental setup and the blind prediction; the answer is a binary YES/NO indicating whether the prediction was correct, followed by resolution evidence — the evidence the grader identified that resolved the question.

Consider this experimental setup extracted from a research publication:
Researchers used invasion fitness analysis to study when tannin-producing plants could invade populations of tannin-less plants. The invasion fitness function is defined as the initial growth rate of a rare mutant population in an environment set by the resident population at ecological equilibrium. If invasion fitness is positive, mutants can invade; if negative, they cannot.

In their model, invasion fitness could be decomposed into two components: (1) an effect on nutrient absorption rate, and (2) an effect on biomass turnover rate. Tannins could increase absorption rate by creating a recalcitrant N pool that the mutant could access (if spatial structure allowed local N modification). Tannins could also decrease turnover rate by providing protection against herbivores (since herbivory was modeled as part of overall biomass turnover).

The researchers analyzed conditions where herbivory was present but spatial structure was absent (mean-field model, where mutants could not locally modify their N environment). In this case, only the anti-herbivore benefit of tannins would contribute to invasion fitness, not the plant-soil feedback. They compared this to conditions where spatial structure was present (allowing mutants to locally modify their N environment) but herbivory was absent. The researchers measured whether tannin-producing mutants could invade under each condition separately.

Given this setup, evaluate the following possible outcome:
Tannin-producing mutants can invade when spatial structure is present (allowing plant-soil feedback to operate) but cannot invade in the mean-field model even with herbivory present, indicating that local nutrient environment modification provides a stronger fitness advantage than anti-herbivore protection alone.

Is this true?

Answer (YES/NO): NO